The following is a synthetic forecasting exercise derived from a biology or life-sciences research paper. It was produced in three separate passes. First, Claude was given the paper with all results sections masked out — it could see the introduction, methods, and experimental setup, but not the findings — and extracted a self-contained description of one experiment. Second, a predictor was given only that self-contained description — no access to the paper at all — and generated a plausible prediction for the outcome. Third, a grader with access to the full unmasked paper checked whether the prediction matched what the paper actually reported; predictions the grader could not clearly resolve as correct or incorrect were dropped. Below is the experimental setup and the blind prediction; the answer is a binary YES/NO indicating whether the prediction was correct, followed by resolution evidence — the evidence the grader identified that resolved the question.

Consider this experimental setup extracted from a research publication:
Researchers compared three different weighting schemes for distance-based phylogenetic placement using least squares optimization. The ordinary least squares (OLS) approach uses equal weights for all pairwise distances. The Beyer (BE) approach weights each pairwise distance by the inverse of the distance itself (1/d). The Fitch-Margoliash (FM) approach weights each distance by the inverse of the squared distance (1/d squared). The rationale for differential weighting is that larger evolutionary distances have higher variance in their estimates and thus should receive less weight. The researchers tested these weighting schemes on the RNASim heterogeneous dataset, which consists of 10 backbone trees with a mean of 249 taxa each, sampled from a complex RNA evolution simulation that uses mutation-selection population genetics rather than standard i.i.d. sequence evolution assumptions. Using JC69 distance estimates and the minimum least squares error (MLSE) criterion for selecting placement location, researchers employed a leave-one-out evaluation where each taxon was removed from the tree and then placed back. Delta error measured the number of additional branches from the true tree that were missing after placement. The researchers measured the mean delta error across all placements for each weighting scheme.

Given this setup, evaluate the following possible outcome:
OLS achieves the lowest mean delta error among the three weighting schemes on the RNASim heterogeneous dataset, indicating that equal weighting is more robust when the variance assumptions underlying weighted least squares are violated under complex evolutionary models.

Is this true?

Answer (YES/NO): NO